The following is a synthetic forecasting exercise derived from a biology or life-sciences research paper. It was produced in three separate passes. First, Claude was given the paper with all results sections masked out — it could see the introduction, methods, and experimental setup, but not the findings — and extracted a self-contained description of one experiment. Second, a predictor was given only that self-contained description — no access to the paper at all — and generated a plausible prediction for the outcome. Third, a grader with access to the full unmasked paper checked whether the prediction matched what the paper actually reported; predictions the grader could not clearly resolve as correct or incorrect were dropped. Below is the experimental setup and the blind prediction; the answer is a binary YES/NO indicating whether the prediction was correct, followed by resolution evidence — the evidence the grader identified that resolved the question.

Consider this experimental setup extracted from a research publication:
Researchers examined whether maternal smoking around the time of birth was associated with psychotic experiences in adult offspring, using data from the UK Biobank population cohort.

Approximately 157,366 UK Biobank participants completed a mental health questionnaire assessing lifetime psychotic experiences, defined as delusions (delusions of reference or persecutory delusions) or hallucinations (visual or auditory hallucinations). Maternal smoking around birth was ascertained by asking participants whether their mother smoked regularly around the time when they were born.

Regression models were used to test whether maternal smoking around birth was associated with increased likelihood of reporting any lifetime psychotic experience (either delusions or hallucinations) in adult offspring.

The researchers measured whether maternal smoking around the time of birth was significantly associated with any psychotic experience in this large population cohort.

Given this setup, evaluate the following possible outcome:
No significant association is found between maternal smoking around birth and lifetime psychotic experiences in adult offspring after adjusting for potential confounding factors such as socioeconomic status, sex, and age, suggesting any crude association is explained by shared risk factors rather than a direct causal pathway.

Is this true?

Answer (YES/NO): NO